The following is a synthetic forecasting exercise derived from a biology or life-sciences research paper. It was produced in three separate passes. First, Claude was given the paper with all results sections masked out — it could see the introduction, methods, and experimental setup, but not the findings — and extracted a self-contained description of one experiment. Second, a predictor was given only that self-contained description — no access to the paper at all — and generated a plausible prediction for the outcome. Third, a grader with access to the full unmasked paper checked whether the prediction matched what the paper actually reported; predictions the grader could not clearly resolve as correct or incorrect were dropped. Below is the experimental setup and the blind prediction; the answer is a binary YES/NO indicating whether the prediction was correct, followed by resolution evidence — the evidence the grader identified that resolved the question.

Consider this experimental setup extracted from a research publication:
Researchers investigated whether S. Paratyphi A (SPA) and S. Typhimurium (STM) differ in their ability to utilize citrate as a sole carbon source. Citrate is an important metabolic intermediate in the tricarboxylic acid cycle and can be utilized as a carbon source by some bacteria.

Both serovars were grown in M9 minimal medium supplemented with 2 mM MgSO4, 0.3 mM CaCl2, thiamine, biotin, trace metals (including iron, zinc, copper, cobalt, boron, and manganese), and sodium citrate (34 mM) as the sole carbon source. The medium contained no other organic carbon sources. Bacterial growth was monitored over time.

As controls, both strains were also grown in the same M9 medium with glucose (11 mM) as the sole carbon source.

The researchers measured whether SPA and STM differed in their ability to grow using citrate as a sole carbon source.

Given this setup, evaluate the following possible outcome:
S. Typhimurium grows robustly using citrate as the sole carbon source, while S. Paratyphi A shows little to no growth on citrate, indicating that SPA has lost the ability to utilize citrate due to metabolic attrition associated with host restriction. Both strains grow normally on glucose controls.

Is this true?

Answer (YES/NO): NO